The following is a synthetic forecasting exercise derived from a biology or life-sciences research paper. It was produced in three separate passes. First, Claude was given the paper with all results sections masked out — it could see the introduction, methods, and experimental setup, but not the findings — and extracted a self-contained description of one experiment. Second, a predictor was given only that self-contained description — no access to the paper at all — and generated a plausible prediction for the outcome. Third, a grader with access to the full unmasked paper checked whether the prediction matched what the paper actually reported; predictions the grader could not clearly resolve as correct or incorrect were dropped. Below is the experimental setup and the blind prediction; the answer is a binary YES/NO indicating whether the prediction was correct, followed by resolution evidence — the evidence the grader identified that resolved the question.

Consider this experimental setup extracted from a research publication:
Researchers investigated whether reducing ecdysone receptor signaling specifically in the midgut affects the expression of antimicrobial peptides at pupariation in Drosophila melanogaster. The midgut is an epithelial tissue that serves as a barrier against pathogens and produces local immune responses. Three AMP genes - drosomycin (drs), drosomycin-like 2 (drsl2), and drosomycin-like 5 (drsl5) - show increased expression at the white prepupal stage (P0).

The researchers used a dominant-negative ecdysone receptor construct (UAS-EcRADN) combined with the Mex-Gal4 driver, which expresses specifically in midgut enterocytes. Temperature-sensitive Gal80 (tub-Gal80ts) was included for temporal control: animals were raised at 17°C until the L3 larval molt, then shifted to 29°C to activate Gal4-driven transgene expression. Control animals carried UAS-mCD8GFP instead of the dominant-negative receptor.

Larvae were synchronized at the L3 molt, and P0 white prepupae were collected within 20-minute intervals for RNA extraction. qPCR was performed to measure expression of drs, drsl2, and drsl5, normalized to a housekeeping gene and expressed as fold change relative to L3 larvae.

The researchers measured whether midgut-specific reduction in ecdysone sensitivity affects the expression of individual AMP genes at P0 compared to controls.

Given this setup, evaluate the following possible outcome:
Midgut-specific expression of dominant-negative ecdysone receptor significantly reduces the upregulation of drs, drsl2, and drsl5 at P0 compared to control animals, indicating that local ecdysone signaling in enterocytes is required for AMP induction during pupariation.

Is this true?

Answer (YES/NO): NO